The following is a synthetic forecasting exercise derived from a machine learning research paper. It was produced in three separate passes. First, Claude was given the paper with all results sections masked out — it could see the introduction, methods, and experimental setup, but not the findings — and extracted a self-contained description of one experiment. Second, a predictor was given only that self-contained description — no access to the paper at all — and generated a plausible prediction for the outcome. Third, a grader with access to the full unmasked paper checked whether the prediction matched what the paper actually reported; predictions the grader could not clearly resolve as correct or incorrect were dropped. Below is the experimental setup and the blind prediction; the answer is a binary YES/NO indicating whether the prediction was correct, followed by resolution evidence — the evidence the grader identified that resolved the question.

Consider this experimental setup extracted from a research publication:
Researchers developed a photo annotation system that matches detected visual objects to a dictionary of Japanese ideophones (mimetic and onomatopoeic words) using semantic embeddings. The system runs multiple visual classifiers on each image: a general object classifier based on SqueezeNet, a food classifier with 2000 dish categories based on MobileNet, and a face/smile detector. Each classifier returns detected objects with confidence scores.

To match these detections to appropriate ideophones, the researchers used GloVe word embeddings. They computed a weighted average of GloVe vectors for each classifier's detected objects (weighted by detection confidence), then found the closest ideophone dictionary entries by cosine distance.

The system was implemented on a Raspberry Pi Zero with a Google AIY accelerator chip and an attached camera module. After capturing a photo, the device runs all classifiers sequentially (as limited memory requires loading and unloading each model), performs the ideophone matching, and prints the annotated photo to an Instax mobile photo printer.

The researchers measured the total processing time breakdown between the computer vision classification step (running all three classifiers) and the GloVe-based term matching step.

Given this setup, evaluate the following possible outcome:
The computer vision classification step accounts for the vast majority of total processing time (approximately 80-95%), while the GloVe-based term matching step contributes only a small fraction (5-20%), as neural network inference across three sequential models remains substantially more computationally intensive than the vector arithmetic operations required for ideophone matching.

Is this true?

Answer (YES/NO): NO